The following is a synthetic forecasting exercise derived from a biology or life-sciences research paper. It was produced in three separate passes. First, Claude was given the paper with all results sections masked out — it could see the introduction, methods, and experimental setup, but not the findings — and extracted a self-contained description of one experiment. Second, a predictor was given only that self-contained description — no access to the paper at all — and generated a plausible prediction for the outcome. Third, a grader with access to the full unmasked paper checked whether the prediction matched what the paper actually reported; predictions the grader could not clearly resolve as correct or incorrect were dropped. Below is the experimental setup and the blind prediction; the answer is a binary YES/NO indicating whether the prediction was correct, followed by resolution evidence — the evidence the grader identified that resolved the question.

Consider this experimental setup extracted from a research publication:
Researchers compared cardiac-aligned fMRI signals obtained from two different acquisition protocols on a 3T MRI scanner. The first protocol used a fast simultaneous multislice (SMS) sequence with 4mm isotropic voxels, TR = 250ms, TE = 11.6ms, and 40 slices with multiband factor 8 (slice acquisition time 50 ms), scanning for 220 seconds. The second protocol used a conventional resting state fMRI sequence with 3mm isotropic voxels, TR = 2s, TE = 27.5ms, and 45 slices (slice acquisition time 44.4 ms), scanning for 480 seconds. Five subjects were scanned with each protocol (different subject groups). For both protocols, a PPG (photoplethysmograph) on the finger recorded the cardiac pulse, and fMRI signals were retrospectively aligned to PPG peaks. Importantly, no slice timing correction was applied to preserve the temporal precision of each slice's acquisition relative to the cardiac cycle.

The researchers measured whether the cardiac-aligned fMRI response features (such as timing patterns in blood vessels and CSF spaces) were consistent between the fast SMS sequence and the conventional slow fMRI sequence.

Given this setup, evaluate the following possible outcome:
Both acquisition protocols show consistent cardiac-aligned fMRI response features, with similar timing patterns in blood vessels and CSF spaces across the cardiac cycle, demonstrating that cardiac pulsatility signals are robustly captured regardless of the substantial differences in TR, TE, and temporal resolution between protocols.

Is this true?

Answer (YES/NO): YES